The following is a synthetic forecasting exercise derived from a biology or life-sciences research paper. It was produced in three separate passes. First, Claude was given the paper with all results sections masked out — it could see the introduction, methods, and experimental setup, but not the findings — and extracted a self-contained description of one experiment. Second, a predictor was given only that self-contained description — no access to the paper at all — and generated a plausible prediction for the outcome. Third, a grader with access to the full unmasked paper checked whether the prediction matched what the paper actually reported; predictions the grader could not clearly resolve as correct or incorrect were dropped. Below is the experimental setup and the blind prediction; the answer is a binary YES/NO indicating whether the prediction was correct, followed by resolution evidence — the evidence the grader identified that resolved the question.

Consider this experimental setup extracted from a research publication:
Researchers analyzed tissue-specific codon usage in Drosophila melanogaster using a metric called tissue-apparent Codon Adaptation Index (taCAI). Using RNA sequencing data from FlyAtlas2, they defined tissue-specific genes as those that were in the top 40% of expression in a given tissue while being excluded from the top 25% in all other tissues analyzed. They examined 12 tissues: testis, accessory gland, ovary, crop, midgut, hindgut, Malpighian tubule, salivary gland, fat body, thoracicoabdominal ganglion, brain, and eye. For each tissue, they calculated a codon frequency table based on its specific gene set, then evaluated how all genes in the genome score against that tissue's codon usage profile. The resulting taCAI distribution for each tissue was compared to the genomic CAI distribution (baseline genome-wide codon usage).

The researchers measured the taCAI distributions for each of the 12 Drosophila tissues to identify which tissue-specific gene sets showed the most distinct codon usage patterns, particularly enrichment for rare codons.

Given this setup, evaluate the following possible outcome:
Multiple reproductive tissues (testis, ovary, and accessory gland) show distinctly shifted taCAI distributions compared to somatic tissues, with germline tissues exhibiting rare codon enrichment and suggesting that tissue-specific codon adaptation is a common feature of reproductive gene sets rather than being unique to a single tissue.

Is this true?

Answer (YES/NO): NO